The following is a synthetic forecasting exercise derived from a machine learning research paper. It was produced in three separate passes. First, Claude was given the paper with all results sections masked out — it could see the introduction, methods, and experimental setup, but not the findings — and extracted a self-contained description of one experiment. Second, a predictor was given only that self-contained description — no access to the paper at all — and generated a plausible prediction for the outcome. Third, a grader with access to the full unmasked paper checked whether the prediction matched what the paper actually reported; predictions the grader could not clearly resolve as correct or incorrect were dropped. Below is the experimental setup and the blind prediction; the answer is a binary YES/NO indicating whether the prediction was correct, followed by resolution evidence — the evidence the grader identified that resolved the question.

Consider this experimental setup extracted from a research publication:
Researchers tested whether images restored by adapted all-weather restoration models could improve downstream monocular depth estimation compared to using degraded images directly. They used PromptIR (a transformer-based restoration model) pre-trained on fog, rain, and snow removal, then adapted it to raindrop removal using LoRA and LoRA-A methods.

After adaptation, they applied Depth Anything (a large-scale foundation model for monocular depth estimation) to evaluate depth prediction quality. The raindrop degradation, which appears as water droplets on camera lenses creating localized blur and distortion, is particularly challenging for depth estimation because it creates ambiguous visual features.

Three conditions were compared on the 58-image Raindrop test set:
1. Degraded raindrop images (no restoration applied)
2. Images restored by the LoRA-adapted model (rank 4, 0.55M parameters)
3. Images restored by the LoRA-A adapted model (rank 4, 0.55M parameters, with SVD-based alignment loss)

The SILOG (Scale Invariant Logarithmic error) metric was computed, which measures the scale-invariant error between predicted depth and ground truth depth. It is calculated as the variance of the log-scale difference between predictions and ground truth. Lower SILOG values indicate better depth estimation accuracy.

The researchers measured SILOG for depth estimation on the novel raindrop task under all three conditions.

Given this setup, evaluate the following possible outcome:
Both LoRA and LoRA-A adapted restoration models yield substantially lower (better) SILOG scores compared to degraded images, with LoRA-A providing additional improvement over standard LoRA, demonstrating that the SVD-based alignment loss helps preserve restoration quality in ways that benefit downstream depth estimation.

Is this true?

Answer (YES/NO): NO